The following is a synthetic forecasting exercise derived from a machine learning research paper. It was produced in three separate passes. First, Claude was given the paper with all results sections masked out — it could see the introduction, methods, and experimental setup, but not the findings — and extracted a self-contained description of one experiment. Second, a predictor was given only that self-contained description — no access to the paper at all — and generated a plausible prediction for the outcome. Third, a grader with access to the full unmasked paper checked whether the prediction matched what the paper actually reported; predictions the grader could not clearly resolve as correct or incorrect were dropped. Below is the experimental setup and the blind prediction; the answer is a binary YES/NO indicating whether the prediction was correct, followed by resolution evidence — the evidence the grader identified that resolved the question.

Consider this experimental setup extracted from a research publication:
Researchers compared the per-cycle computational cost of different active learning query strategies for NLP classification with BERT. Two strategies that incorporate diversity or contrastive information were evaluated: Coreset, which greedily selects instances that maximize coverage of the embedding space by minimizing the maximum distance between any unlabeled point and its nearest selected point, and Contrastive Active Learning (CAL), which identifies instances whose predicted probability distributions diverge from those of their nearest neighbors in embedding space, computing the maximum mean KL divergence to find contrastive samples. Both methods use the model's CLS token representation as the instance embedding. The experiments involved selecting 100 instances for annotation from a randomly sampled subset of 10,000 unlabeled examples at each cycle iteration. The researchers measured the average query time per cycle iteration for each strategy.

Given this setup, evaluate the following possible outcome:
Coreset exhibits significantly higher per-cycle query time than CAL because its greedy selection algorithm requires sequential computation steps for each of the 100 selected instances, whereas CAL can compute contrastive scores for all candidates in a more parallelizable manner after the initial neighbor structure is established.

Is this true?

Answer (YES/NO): NO